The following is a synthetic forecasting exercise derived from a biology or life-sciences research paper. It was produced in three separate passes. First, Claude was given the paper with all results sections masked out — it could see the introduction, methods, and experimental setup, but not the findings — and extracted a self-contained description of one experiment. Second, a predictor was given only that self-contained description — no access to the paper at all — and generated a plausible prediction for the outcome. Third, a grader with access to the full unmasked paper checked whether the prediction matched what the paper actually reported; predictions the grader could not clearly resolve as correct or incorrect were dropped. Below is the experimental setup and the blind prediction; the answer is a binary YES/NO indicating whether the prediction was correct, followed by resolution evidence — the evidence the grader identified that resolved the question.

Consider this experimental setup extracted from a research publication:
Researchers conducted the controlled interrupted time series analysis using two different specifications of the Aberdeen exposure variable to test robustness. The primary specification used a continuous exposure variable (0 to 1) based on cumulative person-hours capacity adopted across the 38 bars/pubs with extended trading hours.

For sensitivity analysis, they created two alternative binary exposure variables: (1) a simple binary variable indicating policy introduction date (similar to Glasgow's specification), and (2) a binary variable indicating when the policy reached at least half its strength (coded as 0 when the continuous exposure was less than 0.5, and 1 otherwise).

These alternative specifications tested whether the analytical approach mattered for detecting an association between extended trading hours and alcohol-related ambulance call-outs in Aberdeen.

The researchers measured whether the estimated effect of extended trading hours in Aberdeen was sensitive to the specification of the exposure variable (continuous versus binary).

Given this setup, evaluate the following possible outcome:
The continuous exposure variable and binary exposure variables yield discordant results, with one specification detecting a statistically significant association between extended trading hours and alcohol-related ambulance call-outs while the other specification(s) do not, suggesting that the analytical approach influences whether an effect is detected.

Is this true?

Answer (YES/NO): NO